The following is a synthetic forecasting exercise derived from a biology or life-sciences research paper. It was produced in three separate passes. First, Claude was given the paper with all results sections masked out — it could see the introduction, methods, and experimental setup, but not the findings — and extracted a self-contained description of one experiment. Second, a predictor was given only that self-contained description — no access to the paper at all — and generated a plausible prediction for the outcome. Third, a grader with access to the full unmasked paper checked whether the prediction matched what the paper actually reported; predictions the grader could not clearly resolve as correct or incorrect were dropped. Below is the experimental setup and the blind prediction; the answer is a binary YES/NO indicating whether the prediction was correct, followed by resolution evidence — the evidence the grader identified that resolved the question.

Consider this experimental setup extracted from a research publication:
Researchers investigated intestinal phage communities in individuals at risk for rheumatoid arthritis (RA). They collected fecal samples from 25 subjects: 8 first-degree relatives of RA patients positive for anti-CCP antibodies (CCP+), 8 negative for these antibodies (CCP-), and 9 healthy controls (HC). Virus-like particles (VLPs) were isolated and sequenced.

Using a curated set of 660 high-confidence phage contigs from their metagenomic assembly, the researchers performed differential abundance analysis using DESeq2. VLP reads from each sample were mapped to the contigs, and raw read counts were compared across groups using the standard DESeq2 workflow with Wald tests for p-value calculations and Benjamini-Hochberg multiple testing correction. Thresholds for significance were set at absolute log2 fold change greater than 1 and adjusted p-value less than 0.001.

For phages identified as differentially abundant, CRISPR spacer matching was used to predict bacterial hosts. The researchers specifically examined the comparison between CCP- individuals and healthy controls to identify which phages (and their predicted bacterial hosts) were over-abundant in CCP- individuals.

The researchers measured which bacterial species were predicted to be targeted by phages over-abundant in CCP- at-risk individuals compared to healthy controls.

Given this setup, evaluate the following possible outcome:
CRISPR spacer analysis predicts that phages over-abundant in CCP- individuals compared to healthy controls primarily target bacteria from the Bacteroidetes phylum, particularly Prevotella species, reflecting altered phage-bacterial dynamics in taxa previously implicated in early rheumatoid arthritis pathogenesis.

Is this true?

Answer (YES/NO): NO